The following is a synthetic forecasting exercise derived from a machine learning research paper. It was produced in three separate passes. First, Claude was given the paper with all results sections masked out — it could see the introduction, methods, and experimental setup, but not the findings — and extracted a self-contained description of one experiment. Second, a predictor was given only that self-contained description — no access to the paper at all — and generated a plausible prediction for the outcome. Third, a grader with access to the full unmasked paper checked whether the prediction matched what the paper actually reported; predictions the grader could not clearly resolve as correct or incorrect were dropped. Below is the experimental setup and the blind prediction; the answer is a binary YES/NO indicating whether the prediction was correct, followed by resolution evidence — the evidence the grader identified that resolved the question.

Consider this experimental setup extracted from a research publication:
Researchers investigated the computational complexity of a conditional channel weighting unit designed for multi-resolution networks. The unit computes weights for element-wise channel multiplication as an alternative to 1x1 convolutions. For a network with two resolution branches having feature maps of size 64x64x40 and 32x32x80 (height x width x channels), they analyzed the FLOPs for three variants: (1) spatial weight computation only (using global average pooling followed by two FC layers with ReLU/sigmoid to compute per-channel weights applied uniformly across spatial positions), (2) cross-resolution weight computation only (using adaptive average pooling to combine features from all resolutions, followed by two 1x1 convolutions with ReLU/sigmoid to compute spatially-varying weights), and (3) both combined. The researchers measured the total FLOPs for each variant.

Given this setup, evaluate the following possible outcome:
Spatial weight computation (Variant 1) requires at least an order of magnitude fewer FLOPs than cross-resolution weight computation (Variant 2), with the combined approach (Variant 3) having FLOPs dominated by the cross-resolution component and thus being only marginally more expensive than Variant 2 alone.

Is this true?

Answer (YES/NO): NO